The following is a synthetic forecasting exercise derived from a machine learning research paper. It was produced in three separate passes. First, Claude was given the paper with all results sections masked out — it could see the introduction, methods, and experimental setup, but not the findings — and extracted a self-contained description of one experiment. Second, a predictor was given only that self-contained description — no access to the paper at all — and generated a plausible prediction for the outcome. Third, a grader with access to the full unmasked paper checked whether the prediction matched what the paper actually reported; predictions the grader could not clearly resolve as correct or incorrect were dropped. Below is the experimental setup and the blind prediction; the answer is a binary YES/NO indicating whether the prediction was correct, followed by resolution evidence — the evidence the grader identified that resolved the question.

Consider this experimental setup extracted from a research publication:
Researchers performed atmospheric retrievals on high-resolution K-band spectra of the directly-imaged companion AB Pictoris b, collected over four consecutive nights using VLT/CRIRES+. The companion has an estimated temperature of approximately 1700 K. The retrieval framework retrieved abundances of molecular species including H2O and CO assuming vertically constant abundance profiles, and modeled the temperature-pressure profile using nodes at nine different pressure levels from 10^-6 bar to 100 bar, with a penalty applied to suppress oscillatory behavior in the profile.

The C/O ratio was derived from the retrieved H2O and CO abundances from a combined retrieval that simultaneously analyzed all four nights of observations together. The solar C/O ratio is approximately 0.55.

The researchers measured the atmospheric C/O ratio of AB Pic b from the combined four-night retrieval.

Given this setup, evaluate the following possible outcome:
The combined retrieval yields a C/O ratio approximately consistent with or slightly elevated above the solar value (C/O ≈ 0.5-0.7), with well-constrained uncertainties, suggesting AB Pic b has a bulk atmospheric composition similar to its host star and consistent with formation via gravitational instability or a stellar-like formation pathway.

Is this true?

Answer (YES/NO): YES